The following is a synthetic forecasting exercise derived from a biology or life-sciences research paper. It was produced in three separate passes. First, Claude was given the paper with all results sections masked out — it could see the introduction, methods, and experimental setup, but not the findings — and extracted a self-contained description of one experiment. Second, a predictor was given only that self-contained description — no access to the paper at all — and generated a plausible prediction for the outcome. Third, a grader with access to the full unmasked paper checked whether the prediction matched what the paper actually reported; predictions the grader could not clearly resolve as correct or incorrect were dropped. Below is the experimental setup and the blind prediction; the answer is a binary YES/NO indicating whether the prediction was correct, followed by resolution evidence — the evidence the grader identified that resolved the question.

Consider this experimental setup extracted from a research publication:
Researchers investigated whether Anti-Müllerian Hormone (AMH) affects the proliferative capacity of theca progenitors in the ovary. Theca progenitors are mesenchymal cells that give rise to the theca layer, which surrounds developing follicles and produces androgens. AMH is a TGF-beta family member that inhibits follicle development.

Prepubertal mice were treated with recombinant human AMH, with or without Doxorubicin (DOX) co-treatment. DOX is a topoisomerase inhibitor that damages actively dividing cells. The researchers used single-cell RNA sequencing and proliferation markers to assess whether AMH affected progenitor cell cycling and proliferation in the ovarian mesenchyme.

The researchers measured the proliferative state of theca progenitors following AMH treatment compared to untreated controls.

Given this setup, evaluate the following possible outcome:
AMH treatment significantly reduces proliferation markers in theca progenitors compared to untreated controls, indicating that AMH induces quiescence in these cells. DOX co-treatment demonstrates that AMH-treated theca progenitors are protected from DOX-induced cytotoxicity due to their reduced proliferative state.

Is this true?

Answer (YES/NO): YES